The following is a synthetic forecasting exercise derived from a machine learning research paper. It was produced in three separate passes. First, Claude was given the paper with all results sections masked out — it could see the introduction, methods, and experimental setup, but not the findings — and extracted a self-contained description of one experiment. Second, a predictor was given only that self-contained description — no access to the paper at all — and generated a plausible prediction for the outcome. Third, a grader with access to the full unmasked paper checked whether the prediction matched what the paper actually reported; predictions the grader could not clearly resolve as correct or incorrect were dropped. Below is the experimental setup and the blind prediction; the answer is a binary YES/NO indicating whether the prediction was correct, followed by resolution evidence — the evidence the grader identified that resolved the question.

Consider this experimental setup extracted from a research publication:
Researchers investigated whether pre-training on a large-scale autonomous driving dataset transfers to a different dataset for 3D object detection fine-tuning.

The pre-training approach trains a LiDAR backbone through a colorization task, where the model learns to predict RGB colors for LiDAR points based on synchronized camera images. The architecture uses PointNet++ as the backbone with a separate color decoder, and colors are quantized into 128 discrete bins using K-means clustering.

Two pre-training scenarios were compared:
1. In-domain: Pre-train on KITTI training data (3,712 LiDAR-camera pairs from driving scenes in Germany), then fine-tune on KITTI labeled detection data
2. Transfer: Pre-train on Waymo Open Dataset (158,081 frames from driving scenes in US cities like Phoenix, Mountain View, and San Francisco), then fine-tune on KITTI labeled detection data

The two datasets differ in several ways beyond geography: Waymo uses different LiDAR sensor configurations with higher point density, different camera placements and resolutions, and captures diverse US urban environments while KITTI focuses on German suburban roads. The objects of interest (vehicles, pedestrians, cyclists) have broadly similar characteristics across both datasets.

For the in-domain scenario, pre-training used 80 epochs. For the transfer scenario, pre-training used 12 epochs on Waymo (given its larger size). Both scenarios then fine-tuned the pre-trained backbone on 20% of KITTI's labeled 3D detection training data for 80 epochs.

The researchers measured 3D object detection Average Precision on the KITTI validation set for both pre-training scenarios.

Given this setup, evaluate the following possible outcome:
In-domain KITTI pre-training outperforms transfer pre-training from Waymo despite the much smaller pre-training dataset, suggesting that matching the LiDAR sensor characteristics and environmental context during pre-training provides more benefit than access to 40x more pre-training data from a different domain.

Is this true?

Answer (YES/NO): YES